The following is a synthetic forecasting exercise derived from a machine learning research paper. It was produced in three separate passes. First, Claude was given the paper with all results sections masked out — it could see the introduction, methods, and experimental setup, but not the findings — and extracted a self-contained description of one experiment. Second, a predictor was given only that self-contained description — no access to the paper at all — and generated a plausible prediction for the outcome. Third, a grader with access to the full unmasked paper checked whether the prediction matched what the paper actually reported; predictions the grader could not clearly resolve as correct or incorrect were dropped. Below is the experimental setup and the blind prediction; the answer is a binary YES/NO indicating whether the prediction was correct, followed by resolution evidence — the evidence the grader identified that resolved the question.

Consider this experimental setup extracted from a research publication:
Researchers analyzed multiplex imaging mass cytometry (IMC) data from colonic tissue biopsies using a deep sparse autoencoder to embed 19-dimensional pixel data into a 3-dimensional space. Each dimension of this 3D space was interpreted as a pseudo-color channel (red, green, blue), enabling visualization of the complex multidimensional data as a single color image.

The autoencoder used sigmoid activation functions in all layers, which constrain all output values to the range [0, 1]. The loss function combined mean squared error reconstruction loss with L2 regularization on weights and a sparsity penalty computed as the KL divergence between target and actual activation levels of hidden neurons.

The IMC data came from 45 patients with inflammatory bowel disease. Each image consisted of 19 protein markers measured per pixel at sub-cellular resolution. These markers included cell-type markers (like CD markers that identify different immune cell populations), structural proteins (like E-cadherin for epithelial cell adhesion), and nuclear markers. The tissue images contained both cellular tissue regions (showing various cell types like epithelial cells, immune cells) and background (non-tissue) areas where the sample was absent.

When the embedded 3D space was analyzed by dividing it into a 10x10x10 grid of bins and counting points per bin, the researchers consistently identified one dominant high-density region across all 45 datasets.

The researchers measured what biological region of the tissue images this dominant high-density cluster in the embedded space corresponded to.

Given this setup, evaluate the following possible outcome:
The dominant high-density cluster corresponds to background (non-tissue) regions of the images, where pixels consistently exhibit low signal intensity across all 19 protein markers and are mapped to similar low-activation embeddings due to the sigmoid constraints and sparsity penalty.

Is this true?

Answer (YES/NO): YES